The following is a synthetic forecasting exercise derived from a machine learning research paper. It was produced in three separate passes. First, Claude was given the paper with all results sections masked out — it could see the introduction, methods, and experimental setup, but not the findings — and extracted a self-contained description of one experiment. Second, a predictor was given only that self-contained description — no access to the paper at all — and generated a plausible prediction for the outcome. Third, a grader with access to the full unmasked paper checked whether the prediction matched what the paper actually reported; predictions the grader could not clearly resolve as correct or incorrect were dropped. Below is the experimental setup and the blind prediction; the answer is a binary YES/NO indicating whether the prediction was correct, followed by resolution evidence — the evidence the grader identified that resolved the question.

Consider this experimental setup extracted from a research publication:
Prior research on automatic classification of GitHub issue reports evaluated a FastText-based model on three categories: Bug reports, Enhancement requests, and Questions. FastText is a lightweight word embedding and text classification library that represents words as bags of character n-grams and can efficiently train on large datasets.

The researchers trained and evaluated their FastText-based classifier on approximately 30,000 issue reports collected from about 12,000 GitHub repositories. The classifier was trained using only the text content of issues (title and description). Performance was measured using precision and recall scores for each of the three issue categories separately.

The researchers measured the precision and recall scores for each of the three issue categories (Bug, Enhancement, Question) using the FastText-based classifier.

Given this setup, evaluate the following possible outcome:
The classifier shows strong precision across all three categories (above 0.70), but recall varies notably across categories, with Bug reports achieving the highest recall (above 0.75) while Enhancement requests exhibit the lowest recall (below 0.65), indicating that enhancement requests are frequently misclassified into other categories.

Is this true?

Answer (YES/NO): NO